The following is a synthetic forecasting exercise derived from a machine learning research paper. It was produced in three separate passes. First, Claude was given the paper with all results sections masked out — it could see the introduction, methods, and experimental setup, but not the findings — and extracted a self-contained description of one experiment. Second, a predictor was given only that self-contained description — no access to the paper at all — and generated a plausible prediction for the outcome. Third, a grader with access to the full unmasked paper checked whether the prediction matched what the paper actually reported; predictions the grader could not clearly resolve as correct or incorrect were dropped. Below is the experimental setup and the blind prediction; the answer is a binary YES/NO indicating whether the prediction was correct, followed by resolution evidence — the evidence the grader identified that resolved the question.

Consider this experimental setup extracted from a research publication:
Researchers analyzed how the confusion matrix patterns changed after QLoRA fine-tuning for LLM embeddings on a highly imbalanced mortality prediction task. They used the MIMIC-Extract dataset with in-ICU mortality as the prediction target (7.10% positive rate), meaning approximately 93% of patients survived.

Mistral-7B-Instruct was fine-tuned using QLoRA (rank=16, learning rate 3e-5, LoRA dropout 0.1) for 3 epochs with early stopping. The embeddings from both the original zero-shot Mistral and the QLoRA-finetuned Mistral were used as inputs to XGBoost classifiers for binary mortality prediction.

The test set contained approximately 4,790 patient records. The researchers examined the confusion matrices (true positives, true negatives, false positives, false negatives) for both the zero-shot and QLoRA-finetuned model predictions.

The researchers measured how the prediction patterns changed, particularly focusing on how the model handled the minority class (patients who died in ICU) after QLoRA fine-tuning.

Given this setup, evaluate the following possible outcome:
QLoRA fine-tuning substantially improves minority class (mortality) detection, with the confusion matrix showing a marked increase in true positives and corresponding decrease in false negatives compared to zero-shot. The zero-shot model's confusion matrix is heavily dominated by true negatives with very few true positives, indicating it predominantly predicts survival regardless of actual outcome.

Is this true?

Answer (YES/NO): NO